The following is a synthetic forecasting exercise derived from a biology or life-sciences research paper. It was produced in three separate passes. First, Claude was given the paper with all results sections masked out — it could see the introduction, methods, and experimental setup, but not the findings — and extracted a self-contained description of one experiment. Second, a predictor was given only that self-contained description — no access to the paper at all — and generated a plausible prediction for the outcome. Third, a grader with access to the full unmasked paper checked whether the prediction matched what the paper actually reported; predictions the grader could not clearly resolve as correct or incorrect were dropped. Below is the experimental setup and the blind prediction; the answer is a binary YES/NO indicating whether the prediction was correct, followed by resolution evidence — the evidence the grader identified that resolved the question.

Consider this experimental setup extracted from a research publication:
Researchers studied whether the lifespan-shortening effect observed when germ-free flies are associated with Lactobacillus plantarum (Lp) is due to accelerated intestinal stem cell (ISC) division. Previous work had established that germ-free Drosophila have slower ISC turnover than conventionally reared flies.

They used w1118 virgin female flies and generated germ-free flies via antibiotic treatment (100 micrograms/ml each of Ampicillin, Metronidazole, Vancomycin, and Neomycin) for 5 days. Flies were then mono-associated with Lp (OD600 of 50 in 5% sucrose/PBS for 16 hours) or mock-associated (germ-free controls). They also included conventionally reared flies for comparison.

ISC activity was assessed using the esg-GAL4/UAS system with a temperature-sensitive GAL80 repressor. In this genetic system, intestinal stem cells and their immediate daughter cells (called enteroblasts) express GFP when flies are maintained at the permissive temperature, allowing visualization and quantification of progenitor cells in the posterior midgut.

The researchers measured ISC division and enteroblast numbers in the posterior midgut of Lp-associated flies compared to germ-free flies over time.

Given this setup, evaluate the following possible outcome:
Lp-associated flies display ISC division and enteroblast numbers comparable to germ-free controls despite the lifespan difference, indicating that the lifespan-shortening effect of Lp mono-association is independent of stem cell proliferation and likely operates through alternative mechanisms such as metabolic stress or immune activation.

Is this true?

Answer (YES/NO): NO